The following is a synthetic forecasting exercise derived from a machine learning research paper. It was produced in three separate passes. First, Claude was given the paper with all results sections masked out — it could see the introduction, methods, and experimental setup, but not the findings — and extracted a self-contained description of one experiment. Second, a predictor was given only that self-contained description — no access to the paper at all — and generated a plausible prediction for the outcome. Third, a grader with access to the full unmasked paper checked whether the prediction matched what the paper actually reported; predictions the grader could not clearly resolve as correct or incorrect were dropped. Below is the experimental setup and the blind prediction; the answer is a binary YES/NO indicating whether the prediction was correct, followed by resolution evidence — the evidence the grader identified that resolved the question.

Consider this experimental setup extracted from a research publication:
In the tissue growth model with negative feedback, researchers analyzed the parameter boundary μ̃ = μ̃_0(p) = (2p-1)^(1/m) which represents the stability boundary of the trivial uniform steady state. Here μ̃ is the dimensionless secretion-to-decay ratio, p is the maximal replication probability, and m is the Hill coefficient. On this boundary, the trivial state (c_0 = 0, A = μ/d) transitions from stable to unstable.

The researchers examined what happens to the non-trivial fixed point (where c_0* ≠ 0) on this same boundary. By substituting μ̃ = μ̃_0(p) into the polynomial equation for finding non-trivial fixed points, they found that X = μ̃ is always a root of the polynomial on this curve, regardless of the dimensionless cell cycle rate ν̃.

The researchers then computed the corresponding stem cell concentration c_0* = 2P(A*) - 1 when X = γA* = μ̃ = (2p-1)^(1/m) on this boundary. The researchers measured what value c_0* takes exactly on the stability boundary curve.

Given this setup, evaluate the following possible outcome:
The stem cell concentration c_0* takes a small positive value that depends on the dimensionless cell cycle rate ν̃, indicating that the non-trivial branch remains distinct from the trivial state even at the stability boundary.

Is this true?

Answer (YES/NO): NO